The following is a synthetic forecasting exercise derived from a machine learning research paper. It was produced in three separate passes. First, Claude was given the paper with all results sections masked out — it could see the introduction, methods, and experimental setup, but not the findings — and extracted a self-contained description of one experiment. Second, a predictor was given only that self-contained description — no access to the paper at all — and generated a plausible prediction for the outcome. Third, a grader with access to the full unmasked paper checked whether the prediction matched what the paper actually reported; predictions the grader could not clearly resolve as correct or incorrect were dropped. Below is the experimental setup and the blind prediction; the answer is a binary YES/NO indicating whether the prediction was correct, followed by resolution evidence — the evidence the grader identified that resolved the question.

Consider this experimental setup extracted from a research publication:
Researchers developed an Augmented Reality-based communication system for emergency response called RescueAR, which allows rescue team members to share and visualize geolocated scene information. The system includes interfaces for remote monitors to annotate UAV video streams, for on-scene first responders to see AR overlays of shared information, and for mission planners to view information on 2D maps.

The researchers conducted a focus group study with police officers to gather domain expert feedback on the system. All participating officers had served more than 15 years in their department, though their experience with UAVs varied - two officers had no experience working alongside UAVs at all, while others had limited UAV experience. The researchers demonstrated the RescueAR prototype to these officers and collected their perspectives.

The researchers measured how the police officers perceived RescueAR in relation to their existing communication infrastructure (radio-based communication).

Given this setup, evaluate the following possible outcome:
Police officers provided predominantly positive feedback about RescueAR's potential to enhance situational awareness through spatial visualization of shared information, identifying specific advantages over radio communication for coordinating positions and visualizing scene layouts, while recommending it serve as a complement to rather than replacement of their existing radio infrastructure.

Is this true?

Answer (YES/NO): YES